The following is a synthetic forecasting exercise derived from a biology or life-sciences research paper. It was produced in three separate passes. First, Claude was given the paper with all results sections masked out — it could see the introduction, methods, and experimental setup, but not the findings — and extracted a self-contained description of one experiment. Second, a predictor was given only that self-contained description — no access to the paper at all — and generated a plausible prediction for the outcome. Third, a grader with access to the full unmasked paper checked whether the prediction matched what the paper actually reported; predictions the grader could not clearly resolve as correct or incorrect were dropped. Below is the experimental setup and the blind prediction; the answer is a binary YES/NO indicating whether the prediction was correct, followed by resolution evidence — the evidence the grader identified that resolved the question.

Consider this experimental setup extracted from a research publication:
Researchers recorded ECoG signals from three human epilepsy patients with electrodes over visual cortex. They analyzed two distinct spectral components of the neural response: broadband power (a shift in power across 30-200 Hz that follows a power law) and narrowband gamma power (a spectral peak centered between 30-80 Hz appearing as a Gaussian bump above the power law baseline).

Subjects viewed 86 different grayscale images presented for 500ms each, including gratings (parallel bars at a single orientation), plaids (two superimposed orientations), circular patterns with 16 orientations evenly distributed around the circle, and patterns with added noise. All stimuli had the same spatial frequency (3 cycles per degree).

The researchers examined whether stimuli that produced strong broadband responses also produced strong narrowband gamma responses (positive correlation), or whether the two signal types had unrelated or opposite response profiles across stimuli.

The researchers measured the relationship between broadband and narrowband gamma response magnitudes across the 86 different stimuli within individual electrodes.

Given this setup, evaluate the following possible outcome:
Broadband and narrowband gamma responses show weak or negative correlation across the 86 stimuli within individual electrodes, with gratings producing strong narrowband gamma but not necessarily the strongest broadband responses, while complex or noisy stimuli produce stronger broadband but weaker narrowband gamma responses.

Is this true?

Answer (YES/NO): YES